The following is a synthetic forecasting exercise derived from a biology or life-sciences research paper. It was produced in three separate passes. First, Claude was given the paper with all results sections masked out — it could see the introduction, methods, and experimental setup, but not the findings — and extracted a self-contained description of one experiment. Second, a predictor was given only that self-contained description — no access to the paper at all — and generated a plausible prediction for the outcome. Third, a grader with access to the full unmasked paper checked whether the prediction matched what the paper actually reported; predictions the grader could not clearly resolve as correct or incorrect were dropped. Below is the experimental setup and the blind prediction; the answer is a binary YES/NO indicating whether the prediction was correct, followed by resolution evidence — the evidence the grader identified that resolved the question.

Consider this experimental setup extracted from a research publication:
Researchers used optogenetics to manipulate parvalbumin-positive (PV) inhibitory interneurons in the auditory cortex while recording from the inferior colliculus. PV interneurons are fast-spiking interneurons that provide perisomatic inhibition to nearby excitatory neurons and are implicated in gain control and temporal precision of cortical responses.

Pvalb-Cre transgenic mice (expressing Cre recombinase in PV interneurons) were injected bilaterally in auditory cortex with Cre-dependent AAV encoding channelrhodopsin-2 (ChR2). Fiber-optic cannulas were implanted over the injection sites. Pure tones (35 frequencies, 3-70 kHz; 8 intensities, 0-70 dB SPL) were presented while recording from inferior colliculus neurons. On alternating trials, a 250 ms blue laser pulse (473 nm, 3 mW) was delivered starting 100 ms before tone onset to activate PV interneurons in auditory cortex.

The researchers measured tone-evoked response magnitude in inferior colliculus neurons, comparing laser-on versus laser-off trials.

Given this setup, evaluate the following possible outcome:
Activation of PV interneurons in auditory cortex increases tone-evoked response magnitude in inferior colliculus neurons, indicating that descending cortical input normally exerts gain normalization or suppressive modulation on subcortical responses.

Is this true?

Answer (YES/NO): NO